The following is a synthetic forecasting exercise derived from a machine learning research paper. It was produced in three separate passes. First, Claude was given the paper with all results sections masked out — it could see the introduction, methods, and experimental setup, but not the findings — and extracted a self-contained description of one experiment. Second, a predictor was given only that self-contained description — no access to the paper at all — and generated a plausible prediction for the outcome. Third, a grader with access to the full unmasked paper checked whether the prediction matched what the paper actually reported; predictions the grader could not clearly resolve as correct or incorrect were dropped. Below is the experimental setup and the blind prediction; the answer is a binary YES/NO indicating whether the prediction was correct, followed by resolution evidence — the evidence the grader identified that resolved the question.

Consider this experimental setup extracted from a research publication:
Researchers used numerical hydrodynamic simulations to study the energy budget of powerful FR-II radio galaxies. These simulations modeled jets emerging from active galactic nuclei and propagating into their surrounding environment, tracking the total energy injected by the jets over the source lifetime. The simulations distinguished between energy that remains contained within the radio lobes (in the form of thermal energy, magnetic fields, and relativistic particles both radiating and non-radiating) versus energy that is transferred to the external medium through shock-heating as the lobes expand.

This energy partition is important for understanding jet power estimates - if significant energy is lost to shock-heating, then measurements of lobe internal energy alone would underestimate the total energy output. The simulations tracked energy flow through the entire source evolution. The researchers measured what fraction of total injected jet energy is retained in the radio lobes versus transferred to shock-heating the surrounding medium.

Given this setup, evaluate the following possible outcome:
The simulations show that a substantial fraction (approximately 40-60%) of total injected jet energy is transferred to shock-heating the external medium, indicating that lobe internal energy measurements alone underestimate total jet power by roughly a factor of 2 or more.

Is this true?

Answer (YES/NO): YES